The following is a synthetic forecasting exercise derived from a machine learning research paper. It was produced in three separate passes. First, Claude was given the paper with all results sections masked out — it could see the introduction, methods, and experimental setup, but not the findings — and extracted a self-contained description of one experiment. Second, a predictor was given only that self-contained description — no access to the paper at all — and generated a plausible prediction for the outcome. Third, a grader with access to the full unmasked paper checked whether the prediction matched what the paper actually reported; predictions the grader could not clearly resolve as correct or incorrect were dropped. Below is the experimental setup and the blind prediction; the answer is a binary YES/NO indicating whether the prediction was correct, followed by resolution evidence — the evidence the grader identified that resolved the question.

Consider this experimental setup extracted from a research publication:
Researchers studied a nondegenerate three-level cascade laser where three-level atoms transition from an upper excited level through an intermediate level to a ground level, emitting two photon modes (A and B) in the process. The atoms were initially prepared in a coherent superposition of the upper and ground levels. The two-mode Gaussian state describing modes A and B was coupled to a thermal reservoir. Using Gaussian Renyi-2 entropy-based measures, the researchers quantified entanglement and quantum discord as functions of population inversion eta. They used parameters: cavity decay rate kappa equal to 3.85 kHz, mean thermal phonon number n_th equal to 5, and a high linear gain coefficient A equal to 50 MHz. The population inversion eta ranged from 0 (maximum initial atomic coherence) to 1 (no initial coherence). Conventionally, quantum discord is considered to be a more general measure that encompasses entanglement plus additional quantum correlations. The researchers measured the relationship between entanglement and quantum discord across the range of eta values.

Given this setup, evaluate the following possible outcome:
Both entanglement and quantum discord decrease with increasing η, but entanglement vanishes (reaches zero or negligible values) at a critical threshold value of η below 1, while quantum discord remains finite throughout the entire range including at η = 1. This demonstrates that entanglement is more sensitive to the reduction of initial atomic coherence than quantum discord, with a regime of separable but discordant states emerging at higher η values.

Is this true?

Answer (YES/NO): NO